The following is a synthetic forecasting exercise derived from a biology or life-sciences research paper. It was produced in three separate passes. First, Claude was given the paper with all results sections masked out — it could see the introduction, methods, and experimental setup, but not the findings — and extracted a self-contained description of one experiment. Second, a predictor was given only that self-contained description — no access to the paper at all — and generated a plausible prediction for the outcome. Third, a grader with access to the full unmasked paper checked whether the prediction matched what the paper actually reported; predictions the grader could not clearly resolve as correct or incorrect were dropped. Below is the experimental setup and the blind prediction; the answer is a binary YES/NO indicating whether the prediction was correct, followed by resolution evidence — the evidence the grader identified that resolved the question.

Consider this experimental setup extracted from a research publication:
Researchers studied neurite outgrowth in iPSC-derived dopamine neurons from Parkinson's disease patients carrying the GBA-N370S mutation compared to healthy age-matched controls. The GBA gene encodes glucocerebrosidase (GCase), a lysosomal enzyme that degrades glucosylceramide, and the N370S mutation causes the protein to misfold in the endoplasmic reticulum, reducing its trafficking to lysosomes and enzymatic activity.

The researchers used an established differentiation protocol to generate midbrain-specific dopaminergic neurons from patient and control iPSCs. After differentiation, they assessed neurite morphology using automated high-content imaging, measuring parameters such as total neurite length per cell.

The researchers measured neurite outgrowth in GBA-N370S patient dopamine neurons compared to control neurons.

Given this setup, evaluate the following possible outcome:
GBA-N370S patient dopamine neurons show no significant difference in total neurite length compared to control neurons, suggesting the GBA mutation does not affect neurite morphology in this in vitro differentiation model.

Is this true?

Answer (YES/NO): NO